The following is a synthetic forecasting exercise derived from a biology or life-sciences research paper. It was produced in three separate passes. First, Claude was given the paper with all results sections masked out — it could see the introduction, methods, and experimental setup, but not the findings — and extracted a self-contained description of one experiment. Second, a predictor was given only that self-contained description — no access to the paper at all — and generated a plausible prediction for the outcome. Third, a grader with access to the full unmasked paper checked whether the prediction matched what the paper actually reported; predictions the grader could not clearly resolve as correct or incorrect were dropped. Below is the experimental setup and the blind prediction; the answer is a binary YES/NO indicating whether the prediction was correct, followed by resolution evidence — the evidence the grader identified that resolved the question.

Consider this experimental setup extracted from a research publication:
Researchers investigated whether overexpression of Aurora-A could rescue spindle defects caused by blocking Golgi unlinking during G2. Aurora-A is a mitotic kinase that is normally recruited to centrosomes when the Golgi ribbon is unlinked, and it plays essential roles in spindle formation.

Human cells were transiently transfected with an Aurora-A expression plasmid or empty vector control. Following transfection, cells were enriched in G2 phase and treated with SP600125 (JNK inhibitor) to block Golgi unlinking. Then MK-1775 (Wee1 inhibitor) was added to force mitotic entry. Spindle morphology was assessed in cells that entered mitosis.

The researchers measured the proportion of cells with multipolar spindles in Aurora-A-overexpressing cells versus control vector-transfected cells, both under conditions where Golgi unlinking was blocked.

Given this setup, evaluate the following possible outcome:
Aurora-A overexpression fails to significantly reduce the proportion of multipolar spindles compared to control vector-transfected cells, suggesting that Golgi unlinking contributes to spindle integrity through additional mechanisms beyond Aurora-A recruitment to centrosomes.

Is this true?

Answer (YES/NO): NO